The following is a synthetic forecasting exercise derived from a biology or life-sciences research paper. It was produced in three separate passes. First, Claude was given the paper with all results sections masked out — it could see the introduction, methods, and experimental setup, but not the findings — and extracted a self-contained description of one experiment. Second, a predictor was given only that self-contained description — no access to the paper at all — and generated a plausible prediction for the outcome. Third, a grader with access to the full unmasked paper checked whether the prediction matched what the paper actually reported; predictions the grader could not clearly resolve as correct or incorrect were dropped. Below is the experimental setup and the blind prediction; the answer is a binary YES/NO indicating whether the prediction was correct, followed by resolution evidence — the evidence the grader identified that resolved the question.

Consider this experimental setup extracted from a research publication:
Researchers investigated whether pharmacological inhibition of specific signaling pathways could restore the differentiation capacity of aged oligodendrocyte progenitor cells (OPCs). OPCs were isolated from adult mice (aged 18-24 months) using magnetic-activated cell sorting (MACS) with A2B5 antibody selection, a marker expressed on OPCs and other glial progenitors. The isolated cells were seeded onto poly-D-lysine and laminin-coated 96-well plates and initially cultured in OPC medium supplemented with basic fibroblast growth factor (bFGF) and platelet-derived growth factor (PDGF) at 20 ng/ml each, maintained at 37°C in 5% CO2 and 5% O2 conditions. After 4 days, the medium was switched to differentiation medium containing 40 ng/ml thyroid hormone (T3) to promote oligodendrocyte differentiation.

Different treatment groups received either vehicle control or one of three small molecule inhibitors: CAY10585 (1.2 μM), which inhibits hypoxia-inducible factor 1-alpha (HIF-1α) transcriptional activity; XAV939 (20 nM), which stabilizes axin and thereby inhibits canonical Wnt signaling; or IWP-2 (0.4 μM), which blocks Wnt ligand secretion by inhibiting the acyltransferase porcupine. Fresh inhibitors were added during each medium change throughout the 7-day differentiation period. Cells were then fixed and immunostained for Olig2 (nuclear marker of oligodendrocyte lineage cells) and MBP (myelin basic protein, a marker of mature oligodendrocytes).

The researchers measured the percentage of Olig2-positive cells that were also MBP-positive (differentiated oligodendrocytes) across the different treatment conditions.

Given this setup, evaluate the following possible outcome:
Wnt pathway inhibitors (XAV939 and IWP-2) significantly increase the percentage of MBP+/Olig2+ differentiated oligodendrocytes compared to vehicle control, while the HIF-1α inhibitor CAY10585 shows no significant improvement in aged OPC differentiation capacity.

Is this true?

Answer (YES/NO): NO